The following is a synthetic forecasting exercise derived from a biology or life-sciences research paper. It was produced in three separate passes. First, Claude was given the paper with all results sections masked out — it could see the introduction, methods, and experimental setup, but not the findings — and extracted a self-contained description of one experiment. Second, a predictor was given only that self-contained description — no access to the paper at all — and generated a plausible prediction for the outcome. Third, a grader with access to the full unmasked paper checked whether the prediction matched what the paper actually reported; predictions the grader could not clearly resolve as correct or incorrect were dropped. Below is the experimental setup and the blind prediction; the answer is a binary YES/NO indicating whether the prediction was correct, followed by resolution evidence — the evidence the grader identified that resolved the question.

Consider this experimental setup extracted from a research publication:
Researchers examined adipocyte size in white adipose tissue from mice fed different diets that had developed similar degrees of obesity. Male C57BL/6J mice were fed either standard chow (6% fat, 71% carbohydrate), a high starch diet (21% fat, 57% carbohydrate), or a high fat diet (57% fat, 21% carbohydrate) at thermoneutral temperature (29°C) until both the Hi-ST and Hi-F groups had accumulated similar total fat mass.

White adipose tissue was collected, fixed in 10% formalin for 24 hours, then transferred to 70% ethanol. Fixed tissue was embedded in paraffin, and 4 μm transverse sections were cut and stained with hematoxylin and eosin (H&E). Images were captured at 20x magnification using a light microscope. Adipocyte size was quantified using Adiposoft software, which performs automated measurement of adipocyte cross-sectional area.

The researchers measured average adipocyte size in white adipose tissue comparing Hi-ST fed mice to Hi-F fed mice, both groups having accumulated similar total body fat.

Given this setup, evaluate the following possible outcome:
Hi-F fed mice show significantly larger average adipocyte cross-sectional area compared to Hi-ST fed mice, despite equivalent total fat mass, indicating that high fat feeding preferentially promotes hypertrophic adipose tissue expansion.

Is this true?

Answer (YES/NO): NO